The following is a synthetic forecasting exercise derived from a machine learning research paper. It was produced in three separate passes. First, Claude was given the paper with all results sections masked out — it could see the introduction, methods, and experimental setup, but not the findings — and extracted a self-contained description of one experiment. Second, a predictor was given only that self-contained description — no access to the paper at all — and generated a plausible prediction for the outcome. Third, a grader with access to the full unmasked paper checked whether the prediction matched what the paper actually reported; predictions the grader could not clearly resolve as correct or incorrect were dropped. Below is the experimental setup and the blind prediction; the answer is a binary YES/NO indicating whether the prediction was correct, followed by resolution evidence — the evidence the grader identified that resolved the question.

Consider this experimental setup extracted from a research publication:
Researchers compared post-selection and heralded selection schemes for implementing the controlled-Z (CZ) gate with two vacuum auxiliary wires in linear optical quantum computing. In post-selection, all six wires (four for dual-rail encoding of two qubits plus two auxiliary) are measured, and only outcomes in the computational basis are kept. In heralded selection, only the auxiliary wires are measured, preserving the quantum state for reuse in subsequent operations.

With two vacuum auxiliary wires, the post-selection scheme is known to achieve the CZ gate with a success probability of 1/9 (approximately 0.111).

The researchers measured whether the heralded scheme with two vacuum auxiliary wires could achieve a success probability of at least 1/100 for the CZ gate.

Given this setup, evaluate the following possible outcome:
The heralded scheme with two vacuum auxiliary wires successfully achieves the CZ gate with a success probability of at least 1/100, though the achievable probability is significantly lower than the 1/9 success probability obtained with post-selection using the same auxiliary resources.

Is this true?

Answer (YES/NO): NO